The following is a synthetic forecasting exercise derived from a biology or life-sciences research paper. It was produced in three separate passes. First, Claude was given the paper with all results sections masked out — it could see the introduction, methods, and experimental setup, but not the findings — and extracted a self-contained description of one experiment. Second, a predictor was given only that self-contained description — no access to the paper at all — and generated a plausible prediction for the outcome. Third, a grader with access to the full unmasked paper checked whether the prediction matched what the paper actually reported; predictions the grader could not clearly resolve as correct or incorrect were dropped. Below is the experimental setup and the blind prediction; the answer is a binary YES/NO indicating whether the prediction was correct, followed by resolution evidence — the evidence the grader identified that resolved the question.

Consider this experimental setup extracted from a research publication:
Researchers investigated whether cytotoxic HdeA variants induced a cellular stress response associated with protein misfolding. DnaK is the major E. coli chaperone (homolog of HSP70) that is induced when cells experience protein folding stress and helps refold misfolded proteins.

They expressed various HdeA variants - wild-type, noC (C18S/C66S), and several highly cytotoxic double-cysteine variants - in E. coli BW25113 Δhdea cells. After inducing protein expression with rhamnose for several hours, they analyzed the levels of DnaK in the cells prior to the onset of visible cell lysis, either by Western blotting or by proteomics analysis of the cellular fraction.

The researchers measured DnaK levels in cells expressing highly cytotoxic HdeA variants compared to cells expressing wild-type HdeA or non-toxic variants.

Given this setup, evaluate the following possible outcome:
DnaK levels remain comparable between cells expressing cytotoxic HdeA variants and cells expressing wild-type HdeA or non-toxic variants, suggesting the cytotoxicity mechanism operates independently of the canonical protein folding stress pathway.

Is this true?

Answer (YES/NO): NO